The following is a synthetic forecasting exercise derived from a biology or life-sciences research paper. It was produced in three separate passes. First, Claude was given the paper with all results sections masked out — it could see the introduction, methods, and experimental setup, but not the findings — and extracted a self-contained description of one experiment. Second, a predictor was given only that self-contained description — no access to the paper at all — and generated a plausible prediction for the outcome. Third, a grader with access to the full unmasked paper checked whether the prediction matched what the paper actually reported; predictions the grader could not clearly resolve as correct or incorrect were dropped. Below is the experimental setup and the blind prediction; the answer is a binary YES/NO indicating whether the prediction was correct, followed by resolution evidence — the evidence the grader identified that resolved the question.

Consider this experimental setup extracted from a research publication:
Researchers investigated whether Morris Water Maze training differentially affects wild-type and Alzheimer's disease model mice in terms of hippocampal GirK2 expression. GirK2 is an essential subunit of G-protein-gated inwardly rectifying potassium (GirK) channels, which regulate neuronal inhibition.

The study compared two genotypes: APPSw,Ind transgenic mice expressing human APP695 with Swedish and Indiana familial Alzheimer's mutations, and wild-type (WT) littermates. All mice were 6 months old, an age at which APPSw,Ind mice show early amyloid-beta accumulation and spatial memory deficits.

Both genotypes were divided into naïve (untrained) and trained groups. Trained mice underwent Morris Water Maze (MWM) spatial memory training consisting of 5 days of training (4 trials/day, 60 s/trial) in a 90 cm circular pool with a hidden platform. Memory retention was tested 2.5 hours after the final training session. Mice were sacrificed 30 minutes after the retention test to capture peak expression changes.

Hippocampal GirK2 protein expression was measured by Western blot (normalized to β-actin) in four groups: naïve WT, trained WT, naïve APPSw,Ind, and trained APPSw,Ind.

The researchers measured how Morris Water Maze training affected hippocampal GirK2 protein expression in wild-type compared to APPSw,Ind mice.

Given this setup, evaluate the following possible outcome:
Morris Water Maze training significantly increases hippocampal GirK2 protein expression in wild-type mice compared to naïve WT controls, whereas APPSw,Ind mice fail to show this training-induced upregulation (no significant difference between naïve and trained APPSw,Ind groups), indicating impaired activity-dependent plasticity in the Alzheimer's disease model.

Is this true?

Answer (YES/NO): NO